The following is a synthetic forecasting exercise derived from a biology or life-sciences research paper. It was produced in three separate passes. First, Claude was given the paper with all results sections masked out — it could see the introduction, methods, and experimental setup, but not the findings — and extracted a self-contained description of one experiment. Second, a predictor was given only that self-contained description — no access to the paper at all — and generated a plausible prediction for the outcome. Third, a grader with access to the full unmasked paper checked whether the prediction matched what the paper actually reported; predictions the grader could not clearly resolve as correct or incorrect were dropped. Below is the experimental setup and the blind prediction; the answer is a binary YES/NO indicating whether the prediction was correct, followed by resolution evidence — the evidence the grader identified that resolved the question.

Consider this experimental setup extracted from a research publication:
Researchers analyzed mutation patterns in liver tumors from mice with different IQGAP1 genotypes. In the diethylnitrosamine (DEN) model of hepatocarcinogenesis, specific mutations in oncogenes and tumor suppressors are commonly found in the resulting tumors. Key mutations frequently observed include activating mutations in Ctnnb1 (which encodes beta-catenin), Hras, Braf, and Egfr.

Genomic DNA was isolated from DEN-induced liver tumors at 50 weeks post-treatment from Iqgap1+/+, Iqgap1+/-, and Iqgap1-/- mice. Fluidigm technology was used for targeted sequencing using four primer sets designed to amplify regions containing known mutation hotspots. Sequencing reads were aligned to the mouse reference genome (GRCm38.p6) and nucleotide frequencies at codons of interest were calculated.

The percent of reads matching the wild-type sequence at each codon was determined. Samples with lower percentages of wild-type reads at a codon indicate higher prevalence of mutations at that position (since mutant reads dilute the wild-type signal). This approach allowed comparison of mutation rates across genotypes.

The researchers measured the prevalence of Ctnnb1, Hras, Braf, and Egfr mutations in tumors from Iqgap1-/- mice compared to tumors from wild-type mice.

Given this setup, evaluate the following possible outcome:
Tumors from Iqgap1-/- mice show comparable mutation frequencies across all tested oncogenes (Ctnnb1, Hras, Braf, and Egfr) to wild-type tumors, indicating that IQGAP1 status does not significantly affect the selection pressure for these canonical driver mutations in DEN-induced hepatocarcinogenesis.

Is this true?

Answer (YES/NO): YES